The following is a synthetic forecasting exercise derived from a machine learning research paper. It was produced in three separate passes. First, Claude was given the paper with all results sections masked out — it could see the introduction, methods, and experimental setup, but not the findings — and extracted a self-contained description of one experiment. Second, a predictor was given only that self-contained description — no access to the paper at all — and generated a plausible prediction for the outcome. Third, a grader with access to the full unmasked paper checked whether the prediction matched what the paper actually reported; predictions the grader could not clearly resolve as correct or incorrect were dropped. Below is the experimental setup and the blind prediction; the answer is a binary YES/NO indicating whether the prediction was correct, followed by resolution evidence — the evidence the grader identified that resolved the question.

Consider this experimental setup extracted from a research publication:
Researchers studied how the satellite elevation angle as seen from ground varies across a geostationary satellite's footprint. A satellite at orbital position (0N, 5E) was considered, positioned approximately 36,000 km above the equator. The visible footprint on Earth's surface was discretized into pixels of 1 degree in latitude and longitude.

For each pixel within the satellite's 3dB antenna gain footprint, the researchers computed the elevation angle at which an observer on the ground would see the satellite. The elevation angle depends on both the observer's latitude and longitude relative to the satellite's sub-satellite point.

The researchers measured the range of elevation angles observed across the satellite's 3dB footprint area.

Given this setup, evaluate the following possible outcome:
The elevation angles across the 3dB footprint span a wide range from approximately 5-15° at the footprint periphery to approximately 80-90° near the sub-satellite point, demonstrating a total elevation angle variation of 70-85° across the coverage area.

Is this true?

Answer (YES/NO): NO